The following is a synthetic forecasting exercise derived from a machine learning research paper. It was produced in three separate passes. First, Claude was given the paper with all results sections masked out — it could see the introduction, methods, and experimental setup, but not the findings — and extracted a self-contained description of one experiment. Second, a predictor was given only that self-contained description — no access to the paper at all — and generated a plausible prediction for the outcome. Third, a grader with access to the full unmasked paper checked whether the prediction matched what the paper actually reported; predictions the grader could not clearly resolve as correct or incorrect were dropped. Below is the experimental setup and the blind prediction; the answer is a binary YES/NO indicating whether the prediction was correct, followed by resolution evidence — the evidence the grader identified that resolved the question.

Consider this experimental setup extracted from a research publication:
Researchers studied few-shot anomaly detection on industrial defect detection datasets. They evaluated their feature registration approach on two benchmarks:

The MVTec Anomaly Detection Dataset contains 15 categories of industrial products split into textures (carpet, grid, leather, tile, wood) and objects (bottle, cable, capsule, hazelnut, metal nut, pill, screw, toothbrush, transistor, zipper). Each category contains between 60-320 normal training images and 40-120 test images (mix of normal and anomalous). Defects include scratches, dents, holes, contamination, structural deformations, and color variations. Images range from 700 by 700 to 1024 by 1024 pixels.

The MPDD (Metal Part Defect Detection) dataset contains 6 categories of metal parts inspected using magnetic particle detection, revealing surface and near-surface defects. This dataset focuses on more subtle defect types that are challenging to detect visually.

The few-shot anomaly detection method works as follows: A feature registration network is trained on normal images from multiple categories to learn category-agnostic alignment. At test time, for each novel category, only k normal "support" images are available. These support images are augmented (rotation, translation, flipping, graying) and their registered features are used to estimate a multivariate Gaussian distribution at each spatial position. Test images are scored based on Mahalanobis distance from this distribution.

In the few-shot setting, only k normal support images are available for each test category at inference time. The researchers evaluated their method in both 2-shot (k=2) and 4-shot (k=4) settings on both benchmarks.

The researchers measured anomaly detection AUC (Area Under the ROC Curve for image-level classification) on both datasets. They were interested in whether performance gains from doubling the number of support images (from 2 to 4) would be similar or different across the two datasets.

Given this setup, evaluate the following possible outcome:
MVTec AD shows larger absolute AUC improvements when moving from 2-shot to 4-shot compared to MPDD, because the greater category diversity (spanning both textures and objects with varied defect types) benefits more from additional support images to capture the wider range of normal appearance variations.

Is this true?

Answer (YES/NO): NO